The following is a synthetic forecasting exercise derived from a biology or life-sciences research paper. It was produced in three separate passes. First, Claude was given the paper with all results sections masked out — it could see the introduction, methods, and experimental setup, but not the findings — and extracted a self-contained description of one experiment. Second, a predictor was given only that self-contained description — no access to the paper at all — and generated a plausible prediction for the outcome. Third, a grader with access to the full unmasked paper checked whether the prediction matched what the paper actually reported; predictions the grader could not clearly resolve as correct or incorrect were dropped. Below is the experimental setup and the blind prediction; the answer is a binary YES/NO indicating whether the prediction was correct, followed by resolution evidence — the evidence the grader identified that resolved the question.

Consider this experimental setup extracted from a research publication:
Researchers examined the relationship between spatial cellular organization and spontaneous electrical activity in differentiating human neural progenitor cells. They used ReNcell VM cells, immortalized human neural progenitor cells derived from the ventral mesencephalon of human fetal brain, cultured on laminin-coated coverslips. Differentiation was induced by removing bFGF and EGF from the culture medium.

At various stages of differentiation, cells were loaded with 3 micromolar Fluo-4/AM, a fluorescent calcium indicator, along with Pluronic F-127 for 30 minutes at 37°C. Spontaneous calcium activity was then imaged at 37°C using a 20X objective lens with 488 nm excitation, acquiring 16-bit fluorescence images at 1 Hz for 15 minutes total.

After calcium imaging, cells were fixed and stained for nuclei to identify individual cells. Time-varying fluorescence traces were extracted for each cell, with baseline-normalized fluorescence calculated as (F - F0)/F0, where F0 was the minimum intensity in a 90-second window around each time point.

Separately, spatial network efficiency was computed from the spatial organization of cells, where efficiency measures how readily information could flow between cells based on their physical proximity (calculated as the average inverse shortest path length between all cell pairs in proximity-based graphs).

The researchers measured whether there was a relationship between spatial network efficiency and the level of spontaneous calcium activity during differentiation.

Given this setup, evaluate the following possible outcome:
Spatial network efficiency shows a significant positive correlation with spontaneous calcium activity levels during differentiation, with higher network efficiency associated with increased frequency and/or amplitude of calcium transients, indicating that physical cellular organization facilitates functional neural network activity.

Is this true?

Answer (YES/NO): YES